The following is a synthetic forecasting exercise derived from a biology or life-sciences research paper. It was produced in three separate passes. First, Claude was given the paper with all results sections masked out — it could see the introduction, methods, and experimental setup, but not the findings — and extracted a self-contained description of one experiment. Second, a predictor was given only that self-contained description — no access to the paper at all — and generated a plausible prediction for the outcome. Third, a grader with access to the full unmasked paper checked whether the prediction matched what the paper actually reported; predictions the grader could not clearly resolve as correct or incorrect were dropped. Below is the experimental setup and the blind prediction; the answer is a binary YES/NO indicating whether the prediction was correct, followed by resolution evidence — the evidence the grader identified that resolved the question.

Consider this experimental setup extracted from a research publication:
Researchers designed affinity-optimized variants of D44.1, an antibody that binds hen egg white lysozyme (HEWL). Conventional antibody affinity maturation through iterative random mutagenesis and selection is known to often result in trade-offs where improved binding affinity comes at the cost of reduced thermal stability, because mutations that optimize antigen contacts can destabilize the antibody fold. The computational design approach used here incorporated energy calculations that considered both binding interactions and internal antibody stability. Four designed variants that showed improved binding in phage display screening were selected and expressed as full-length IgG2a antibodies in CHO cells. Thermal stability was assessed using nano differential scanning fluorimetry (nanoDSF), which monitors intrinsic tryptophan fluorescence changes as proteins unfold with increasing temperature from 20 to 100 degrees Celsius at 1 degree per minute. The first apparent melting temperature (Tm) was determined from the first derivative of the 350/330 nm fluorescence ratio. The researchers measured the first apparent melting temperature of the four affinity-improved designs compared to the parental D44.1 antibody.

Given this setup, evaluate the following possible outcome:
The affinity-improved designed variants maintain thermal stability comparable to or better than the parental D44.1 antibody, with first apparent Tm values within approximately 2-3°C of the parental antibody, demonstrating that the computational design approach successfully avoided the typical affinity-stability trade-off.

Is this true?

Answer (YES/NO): YES